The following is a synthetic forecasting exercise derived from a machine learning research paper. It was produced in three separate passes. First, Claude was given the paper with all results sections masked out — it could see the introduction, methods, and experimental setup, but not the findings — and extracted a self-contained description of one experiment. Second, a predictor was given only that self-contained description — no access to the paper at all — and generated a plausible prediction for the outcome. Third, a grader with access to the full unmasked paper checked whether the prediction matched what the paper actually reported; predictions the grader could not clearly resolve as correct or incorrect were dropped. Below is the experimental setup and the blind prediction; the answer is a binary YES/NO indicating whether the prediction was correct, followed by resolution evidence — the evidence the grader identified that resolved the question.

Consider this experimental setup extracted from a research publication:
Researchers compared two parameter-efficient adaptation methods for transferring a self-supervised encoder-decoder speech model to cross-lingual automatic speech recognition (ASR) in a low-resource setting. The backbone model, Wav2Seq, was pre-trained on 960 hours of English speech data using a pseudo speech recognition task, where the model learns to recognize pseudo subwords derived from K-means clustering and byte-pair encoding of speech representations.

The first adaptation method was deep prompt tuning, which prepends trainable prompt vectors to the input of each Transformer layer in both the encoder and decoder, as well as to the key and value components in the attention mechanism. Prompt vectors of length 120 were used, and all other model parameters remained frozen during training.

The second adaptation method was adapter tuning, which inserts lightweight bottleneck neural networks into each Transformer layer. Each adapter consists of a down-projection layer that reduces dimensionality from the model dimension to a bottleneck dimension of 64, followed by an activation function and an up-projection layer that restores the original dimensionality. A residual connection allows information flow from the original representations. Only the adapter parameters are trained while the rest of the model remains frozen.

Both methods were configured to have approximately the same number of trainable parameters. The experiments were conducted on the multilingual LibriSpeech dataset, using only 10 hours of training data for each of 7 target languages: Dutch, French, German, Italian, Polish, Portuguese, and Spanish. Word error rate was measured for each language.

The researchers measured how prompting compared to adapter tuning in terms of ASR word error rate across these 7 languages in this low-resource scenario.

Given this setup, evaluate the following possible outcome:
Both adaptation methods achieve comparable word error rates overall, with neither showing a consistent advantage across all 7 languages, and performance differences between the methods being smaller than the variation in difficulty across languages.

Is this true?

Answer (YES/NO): NO